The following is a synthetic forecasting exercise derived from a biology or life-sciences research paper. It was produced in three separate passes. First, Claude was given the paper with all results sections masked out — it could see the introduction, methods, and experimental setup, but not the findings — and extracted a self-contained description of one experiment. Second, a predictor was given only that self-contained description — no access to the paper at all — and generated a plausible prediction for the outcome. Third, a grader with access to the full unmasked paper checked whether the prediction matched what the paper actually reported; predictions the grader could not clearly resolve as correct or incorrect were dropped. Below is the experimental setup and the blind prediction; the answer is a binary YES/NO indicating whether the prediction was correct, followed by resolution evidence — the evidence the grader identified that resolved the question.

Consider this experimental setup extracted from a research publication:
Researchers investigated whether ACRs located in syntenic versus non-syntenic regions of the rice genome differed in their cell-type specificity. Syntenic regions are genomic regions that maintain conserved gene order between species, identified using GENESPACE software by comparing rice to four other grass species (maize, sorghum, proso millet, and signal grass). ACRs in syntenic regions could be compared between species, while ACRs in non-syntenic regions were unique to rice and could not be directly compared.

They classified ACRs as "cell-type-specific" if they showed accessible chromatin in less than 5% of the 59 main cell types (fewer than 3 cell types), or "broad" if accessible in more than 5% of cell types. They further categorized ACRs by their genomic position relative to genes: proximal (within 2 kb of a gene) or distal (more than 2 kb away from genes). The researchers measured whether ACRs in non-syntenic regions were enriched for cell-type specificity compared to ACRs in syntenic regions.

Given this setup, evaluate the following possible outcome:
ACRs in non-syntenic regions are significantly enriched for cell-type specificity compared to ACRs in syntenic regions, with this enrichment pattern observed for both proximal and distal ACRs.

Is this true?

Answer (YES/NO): YES